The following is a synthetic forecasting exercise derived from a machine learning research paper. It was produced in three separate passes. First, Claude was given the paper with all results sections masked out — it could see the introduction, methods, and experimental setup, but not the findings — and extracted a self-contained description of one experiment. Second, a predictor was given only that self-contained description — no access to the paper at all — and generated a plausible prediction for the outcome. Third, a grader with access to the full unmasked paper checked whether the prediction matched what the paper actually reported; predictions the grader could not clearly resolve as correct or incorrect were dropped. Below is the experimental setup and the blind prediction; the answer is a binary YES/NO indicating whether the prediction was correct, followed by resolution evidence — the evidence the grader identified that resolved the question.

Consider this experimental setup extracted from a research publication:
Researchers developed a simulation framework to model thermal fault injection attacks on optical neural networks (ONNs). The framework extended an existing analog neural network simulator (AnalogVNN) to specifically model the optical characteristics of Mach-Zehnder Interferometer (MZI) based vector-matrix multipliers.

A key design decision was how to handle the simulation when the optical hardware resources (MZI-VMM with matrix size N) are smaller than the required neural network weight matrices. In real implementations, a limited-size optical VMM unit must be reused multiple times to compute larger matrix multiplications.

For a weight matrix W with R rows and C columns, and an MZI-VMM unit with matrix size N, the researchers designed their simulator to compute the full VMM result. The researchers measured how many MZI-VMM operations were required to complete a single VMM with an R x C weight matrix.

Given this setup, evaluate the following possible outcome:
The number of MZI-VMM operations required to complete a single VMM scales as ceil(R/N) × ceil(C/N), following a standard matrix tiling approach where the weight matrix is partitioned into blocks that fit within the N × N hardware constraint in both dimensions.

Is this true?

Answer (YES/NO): YES